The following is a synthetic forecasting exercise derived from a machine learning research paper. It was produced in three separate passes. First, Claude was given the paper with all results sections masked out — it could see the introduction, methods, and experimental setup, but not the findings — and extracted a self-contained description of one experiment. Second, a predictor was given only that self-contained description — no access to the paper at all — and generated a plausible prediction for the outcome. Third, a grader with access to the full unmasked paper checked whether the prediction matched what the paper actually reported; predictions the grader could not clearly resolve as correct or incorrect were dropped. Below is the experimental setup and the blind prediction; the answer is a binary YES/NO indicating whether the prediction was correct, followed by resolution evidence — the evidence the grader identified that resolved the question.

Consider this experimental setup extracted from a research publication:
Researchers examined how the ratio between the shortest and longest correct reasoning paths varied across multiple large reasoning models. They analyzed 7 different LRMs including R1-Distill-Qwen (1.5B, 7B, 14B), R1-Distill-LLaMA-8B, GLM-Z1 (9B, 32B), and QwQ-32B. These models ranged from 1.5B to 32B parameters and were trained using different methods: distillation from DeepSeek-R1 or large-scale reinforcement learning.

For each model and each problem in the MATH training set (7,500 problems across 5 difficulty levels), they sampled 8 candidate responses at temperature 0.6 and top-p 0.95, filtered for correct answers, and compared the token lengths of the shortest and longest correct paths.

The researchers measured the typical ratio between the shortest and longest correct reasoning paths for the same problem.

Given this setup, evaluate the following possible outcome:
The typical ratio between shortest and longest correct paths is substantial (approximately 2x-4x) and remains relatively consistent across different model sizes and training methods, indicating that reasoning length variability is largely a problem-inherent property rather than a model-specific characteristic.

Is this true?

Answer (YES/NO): NO